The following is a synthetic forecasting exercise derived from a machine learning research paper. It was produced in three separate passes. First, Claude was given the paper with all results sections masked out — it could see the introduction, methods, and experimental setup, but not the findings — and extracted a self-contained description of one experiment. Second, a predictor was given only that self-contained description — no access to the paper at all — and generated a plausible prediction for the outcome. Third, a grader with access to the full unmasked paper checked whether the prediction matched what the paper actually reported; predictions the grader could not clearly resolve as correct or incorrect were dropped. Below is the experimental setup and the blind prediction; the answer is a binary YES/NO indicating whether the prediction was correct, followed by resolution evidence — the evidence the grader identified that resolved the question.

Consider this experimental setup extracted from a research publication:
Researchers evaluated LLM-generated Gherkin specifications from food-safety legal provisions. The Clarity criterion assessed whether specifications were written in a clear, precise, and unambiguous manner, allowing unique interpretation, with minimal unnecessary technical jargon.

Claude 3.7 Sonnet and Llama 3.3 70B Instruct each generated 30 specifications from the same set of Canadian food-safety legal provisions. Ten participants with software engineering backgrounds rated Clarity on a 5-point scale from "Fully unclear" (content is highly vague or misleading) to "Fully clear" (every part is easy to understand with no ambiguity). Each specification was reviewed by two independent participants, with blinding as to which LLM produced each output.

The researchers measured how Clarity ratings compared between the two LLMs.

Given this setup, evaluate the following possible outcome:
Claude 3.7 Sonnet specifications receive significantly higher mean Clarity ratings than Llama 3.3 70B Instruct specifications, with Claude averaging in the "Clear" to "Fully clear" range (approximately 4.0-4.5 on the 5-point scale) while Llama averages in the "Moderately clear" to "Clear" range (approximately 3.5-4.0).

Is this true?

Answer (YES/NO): NO